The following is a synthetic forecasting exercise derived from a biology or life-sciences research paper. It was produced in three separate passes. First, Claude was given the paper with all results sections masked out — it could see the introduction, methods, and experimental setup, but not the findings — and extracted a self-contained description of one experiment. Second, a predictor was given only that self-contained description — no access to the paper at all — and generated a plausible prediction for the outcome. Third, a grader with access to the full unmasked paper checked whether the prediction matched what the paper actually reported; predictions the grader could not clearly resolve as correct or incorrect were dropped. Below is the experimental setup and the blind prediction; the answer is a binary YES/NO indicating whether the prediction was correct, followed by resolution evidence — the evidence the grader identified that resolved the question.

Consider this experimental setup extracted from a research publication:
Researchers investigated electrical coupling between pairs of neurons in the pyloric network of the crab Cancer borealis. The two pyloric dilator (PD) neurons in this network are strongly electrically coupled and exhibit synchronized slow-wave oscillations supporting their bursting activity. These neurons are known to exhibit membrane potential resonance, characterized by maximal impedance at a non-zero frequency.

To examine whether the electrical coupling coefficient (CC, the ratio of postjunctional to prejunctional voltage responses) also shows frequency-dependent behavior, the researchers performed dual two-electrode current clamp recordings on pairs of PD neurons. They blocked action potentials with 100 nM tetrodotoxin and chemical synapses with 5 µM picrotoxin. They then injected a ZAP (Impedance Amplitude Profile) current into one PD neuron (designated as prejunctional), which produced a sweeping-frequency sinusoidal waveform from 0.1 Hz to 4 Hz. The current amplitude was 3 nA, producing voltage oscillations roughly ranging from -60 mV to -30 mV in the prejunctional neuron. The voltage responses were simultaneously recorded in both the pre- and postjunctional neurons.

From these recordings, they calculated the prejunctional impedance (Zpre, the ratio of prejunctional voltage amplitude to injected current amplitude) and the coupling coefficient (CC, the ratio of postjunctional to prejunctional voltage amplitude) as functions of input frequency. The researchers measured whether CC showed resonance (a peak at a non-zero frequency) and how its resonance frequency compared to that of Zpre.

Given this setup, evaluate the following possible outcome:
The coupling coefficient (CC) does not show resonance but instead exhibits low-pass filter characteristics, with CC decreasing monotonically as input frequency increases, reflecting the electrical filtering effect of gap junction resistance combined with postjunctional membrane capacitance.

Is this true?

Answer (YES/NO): NO